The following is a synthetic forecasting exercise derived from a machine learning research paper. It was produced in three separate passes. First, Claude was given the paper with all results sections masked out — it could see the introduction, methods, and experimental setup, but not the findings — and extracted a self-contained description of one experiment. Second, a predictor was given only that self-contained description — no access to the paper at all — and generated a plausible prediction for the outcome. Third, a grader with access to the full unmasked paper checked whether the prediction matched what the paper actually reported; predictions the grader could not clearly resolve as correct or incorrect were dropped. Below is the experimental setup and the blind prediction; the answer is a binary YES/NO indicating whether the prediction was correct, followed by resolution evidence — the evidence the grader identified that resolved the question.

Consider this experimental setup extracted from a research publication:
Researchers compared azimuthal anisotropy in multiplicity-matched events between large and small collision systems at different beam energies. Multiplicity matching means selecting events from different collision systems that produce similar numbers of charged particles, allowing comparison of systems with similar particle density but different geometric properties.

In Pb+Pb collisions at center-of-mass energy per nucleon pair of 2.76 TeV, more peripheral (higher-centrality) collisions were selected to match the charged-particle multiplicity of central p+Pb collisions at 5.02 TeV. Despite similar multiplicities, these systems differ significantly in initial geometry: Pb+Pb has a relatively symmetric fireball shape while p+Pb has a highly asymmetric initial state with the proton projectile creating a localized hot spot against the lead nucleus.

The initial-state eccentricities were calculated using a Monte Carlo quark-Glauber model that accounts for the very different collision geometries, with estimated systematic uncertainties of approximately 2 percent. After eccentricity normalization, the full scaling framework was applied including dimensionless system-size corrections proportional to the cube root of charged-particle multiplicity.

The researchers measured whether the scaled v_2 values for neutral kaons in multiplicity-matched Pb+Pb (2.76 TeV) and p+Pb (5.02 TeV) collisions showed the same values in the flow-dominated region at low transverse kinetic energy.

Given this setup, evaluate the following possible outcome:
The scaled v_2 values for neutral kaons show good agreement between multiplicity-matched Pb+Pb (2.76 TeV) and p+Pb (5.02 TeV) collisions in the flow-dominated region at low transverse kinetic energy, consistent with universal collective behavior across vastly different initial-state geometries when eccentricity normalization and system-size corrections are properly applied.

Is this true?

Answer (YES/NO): YES